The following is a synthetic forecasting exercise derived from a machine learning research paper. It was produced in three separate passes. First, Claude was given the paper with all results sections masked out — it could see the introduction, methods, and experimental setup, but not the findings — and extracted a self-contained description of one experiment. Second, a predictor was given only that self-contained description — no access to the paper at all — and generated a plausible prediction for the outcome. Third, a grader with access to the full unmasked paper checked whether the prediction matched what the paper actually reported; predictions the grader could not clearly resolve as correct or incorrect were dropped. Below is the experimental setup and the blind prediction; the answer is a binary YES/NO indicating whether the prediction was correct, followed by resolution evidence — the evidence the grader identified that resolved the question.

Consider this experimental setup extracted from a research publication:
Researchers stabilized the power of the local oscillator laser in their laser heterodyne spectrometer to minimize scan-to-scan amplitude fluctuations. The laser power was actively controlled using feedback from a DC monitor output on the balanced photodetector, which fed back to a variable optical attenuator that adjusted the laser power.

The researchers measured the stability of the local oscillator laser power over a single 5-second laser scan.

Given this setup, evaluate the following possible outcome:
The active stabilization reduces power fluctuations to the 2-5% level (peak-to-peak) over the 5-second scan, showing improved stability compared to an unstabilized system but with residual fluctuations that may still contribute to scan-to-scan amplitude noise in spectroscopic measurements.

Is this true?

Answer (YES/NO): NO